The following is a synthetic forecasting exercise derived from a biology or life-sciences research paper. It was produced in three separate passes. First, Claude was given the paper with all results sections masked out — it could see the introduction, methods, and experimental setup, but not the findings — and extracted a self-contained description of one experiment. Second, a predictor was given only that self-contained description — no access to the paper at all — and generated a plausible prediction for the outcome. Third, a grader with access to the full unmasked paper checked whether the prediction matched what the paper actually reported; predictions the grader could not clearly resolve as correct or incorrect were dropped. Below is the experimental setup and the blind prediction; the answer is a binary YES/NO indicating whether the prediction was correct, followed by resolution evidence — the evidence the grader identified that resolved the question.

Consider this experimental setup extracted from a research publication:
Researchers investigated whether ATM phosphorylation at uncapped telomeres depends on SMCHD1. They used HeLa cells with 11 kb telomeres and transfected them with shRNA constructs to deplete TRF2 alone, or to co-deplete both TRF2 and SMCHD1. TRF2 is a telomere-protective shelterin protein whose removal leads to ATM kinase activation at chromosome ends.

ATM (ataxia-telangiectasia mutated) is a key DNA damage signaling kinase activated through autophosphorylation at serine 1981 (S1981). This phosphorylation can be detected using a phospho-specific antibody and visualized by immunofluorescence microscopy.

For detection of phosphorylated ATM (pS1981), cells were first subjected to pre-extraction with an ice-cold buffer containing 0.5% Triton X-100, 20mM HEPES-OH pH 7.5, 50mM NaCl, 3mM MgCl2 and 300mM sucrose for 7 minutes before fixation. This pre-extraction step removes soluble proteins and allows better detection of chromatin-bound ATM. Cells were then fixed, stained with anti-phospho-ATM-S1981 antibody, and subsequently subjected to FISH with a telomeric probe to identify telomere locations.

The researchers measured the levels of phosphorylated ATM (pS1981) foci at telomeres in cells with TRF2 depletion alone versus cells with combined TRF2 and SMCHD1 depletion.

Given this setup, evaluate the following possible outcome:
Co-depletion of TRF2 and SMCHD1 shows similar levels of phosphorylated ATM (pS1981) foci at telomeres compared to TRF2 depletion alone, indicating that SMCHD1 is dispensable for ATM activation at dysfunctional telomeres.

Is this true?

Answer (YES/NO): NO